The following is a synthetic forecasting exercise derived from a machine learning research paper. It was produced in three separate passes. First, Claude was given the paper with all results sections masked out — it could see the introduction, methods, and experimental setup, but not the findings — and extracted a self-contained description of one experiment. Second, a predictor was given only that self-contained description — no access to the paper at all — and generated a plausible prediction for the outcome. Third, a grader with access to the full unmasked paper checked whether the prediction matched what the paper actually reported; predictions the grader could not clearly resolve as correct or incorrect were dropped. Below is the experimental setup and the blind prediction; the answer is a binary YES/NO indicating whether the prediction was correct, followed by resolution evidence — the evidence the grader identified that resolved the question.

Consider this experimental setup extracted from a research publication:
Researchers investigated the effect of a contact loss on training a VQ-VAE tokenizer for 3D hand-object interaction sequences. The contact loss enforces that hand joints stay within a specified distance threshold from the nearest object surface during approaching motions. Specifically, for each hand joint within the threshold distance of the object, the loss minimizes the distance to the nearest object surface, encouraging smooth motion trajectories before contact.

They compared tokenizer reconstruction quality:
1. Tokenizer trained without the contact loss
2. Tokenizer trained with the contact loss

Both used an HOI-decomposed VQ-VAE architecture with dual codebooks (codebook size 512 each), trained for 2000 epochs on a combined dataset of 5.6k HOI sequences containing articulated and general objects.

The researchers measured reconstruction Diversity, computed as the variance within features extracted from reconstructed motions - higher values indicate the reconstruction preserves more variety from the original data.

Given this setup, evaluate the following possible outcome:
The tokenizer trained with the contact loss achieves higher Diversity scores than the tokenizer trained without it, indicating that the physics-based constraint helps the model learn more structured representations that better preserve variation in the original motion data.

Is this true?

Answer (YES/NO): YES